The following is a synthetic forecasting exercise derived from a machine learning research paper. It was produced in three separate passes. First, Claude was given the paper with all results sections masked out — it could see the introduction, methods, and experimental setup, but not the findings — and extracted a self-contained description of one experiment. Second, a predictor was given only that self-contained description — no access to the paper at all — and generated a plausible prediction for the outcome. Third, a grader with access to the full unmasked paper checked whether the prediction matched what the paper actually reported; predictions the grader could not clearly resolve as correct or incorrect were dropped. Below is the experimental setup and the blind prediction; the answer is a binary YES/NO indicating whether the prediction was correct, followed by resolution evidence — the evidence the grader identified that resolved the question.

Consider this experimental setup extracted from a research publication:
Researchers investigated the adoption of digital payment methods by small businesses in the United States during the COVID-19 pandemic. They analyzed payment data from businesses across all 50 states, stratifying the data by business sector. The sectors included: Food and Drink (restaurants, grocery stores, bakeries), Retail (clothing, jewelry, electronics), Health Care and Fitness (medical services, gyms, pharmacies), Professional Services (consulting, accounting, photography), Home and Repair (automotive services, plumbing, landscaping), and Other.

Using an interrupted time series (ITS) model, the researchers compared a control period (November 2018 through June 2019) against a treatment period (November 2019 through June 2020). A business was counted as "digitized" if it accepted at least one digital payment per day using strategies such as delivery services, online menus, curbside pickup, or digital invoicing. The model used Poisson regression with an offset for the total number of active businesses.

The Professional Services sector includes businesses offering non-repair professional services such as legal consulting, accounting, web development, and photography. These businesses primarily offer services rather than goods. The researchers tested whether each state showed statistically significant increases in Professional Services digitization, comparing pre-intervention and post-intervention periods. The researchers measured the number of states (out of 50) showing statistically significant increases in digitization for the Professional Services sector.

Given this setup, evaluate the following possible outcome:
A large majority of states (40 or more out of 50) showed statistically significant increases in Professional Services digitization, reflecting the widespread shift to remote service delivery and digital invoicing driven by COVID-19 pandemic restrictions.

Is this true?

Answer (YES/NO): YES